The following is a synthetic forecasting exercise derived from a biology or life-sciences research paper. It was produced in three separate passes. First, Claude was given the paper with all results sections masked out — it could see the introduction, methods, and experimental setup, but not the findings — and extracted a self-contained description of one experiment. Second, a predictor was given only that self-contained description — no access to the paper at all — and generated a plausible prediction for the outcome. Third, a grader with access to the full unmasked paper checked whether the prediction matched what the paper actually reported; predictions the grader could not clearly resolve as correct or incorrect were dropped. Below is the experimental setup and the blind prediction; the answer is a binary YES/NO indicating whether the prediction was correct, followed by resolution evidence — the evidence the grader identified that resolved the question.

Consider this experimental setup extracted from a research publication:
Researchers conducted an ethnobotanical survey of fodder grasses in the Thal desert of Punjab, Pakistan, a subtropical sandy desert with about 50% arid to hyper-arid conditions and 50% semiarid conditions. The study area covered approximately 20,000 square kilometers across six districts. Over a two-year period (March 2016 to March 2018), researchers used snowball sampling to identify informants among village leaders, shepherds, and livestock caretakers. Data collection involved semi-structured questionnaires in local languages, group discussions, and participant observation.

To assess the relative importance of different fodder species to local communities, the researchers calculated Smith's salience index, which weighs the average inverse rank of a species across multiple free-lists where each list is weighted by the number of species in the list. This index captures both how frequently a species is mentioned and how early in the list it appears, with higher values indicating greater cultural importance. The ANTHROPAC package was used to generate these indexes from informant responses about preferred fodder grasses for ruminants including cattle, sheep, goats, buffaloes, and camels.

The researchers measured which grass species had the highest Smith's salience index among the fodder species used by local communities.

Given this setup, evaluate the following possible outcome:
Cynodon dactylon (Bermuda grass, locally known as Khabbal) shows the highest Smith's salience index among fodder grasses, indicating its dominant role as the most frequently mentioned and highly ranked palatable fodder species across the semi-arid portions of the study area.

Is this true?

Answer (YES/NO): YES